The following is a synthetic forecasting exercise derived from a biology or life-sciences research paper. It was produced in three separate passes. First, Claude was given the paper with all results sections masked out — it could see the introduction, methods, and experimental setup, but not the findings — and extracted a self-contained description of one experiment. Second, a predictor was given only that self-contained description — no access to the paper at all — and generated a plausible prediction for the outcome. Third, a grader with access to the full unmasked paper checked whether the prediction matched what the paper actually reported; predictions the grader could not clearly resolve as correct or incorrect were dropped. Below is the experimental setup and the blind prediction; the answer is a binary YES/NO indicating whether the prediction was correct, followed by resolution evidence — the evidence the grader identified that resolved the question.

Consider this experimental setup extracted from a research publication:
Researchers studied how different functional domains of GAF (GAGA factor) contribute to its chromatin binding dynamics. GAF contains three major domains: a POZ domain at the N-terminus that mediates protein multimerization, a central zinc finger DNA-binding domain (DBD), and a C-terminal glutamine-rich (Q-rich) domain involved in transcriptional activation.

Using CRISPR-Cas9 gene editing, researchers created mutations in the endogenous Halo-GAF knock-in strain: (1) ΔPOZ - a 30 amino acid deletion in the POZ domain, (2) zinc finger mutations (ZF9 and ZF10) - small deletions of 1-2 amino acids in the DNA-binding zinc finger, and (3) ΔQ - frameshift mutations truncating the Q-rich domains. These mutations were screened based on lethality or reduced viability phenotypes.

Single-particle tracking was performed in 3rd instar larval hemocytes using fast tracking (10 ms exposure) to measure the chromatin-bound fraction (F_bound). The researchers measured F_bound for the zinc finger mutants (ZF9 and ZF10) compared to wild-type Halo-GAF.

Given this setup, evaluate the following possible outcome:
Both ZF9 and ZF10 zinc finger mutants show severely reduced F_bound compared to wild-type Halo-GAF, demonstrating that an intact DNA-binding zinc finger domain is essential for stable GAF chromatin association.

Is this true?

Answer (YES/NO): NO